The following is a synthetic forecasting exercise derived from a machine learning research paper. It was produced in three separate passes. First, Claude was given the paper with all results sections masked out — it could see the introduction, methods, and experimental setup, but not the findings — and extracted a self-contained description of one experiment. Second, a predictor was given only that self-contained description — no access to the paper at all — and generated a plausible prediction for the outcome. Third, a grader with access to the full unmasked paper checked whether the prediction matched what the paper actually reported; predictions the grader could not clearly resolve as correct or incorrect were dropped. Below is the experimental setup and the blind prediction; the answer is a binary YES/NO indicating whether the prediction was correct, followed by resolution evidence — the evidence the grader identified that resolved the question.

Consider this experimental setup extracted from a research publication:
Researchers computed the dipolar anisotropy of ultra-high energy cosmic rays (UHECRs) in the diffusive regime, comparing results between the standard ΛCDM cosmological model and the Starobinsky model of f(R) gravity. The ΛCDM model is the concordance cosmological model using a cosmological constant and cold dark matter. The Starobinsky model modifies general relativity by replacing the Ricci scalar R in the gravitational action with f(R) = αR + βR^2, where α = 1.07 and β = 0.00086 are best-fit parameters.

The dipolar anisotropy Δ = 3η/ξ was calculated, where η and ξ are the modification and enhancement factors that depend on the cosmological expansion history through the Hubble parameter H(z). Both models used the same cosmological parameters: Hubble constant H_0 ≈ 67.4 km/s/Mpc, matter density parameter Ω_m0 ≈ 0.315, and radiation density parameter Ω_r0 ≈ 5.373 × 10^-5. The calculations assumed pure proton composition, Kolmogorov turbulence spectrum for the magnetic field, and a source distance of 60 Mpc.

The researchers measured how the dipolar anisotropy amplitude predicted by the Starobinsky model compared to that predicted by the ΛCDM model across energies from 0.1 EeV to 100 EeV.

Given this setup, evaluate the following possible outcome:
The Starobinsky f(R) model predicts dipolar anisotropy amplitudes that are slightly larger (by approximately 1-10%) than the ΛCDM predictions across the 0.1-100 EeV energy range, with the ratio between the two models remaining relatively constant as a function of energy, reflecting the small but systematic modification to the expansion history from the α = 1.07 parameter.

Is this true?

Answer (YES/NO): NO